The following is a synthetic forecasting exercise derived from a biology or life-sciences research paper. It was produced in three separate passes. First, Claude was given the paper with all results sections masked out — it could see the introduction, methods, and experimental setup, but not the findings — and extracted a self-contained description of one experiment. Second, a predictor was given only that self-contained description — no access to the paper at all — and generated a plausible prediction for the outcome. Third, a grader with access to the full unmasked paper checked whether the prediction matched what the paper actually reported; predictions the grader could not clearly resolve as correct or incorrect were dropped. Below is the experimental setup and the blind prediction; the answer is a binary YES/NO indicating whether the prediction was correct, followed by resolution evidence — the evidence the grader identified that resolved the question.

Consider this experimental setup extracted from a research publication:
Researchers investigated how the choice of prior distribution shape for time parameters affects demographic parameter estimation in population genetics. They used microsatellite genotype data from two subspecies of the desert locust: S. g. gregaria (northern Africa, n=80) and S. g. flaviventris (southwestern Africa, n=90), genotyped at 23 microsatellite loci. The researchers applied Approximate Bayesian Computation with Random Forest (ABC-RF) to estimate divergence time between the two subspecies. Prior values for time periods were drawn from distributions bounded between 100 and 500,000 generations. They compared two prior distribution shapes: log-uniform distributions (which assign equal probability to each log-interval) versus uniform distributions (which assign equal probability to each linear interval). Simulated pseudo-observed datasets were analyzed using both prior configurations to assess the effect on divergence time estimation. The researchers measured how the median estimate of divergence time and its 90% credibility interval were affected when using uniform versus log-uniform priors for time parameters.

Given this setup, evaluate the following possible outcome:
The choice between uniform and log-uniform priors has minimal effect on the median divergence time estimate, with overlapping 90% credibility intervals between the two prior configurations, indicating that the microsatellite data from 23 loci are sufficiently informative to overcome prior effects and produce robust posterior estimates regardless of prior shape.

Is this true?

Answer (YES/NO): NO